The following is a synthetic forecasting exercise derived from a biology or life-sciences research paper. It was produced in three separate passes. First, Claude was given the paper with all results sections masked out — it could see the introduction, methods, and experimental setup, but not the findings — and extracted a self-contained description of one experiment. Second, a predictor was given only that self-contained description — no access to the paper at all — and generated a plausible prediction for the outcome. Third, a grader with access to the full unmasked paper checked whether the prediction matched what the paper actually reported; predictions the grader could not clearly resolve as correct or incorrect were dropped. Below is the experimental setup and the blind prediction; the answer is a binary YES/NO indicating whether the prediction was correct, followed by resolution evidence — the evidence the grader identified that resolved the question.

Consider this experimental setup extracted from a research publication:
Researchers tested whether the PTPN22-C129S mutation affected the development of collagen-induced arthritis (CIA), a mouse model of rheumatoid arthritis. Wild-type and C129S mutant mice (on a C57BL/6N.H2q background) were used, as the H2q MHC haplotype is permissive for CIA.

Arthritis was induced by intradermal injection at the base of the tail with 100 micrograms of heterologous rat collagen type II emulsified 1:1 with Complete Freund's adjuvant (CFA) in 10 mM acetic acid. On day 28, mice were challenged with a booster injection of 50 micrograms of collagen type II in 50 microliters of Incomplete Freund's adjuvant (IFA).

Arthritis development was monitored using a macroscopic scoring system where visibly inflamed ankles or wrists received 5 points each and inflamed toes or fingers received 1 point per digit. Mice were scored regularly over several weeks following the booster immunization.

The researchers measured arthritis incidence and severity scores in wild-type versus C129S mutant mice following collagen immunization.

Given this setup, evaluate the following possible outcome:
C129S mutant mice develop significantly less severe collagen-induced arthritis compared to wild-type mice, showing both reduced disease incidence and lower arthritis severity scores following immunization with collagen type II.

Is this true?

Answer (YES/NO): NO